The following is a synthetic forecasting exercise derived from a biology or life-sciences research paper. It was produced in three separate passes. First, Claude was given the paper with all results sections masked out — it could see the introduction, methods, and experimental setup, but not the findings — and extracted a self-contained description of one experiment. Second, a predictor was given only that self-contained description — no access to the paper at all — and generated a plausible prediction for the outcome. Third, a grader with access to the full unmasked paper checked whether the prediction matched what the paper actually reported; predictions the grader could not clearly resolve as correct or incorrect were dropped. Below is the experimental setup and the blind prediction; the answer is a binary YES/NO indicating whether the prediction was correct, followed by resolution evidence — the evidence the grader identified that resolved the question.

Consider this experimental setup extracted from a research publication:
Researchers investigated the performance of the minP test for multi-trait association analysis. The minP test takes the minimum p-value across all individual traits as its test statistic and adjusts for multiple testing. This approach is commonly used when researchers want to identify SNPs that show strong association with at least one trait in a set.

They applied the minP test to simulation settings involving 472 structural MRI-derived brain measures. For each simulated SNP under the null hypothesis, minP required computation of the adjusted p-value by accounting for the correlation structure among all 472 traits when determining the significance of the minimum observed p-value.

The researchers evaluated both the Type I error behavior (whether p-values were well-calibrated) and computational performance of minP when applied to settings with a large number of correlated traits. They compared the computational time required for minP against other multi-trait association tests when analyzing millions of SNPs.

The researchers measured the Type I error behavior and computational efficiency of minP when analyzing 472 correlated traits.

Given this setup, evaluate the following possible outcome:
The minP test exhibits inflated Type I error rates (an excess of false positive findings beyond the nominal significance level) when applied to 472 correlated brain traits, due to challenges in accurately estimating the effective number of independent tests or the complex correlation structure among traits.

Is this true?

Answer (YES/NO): NO